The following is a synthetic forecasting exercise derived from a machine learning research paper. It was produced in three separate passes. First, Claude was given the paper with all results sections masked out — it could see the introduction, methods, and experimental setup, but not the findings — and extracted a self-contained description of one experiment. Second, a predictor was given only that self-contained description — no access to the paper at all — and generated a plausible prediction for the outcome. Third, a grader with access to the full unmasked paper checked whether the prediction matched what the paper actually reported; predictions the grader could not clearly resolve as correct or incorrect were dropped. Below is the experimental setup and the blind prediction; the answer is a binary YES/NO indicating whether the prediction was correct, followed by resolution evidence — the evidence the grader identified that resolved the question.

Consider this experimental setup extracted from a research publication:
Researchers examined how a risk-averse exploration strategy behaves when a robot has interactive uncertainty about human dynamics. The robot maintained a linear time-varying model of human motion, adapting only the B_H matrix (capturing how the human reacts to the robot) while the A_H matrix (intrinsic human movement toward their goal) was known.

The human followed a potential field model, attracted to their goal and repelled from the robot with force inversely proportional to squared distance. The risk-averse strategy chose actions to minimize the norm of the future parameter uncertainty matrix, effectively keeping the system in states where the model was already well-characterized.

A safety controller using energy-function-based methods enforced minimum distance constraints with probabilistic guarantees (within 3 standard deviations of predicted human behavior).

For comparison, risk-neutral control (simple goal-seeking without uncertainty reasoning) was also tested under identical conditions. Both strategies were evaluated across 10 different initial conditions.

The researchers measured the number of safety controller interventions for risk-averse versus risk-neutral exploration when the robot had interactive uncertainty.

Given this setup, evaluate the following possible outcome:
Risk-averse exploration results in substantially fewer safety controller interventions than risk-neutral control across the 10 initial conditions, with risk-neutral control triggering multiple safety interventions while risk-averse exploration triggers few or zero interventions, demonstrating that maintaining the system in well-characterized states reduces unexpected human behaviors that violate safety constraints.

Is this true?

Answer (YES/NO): YES